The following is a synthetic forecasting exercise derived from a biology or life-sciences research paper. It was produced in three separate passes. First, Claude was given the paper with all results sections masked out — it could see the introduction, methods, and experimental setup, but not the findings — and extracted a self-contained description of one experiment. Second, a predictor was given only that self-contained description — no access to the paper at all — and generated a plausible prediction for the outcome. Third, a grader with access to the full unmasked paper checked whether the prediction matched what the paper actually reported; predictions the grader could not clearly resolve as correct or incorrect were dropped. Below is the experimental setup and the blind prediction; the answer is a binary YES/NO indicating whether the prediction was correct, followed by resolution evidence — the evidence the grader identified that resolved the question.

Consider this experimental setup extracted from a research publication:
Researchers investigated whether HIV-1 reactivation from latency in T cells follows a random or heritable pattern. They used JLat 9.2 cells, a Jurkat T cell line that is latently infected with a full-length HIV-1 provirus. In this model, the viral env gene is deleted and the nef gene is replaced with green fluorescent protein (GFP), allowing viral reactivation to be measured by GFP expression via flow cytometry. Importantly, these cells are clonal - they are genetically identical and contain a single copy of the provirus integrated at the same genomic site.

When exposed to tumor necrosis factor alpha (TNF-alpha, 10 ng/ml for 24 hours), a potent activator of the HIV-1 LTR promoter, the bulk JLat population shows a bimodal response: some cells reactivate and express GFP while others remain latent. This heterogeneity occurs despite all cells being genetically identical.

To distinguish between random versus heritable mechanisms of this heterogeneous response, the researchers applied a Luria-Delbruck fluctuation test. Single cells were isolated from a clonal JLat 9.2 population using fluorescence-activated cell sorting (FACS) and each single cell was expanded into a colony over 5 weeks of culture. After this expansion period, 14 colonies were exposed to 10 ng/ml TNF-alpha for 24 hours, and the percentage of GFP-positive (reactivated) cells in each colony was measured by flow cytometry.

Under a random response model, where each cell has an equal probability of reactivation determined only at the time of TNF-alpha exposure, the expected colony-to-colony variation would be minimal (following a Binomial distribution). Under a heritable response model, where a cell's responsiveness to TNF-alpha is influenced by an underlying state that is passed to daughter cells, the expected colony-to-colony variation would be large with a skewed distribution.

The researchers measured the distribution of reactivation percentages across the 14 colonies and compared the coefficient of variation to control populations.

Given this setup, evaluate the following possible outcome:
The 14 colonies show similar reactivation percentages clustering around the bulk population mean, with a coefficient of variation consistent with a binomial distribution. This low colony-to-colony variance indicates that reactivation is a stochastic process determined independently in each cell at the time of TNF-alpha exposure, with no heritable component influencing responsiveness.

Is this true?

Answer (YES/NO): NO